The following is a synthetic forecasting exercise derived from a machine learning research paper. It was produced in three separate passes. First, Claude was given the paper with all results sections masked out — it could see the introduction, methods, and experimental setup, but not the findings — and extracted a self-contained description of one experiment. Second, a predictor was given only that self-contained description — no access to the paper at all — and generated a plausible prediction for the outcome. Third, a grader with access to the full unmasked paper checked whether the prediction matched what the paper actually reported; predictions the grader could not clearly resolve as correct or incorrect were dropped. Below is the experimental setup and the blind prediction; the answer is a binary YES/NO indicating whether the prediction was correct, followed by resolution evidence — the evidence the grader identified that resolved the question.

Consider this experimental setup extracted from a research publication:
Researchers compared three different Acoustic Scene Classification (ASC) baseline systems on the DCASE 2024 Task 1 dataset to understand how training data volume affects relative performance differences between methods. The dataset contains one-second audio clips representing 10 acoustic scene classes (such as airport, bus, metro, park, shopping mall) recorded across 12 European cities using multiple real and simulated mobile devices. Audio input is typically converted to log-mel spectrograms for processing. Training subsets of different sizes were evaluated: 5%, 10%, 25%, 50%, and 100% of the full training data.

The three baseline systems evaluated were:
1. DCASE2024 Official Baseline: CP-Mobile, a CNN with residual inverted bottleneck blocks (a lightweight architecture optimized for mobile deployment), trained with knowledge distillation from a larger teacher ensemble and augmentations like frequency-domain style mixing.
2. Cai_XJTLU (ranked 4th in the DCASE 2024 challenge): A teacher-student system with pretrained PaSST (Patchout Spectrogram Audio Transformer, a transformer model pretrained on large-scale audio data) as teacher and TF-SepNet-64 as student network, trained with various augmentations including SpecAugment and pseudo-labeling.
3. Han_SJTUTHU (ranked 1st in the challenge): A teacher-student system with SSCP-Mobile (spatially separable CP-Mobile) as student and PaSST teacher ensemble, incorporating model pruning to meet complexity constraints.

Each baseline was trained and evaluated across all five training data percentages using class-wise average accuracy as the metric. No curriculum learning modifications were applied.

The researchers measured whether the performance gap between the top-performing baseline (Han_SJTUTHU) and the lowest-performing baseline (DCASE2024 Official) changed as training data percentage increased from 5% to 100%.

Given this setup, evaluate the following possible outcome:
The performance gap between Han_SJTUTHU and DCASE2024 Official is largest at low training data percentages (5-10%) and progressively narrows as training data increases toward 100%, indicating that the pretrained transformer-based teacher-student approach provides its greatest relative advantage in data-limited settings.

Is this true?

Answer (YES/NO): YES